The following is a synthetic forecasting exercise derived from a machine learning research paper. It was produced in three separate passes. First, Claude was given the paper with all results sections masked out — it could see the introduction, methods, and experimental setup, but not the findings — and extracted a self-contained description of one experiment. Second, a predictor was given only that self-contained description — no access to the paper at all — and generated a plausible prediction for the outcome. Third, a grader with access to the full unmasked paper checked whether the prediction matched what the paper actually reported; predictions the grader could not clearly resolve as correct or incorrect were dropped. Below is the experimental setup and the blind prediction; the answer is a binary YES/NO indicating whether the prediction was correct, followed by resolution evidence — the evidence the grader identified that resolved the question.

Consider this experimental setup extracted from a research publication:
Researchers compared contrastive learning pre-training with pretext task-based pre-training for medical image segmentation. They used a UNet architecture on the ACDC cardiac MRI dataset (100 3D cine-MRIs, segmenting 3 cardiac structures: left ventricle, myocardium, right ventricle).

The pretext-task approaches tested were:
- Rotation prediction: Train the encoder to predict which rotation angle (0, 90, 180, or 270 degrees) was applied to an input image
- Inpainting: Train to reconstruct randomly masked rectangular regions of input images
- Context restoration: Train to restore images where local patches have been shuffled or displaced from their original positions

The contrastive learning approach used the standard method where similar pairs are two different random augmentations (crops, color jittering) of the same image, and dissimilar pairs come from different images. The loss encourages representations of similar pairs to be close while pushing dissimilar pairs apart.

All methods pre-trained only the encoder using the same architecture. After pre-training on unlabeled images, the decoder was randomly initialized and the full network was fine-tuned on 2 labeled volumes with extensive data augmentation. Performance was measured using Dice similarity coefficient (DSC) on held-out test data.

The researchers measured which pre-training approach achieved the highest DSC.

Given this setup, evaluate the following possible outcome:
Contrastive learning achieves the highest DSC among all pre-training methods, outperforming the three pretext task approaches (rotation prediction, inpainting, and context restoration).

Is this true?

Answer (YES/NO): YES